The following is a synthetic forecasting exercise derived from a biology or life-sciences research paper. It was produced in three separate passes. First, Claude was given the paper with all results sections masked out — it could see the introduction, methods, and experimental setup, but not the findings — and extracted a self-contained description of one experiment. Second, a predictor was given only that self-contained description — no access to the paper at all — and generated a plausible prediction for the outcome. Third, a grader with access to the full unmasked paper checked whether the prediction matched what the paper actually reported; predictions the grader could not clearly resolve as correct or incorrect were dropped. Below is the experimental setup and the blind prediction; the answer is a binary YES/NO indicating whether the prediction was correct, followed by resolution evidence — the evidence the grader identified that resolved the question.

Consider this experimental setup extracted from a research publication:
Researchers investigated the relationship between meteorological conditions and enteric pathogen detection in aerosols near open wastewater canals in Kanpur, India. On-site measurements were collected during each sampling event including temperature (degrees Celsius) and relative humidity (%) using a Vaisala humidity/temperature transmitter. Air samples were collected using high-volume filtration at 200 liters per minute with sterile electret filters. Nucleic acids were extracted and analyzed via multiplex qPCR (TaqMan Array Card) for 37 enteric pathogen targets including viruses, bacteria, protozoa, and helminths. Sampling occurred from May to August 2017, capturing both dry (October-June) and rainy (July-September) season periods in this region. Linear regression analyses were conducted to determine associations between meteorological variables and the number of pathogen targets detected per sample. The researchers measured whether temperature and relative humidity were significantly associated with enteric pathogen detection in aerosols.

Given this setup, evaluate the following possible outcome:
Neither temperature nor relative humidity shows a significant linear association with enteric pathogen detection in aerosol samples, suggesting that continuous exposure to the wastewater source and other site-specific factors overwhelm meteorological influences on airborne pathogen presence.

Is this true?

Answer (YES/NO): NO